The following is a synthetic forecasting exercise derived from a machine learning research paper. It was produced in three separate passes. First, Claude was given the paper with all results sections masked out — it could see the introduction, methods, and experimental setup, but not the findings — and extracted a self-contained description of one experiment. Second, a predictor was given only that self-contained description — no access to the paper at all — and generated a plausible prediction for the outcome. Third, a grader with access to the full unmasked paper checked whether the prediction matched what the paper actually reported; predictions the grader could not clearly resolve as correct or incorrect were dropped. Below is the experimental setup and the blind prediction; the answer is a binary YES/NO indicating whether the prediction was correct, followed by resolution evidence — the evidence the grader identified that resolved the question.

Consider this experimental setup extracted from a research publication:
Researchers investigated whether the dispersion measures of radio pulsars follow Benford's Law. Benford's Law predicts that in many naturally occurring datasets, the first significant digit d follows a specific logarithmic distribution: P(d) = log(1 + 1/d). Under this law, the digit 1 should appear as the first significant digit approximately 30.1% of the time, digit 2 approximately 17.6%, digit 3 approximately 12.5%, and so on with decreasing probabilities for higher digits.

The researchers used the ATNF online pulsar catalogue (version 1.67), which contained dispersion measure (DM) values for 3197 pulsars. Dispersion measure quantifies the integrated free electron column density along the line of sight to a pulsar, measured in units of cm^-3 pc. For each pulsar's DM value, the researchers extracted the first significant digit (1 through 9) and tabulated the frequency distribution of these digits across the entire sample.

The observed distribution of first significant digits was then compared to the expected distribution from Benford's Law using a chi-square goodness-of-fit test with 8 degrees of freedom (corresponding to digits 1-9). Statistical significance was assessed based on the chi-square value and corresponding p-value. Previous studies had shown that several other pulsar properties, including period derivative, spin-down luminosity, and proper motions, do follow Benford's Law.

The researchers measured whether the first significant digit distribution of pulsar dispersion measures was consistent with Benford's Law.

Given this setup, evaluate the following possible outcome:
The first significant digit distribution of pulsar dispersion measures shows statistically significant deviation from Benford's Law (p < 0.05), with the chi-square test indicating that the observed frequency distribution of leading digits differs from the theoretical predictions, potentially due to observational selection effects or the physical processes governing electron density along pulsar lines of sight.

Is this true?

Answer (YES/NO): YES